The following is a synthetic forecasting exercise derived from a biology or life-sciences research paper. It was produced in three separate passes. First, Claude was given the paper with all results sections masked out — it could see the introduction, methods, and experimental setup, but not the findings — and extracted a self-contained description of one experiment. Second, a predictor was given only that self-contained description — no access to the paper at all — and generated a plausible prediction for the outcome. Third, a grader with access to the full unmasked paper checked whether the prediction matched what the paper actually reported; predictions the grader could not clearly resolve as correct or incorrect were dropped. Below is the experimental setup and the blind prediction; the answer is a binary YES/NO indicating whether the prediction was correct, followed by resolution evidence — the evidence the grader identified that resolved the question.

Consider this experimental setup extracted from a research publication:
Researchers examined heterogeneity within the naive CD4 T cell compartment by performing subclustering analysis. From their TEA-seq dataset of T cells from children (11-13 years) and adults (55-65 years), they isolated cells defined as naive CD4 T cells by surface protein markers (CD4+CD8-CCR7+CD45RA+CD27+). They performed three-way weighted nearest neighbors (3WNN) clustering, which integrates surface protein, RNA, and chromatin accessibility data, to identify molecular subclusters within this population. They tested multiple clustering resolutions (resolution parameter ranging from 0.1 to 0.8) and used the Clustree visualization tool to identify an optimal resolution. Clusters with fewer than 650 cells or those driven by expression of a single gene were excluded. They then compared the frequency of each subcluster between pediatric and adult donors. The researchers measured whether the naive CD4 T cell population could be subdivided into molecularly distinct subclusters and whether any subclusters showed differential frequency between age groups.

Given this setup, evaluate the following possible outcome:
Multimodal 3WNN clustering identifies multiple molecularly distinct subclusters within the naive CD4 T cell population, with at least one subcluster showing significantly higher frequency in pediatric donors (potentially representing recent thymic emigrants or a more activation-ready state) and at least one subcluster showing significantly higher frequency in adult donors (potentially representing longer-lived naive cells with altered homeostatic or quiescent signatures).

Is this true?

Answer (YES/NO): NO